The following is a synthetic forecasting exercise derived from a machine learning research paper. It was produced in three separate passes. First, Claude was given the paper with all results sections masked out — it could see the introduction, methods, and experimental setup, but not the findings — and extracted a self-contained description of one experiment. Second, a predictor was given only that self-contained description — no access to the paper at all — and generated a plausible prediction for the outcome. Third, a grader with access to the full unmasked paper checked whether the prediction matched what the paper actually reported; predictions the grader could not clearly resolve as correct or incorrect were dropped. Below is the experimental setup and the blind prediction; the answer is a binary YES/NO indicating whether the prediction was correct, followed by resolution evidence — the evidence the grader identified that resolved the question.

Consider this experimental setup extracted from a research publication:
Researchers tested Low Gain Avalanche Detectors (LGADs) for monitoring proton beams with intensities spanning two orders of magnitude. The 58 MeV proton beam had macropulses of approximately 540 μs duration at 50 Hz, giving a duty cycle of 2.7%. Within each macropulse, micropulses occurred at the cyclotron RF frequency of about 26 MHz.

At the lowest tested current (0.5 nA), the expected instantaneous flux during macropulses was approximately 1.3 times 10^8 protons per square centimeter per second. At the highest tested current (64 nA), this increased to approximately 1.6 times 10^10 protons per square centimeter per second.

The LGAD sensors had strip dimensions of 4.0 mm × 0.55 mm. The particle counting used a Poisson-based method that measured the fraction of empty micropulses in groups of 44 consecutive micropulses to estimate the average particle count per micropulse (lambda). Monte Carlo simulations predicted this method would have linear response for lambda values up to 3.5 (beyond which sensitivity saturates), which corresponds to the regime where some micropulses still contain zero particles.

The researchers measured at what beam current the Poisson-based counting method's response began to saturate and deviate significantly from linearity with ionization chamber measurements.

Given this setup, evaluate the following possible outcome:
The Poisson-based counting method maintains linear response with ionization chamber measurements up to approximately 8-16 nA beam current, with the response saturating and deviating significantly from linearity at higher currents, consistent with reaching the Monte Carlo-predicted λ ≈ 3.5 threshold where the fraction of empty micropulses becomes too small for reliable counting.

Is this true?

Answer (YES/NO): YES